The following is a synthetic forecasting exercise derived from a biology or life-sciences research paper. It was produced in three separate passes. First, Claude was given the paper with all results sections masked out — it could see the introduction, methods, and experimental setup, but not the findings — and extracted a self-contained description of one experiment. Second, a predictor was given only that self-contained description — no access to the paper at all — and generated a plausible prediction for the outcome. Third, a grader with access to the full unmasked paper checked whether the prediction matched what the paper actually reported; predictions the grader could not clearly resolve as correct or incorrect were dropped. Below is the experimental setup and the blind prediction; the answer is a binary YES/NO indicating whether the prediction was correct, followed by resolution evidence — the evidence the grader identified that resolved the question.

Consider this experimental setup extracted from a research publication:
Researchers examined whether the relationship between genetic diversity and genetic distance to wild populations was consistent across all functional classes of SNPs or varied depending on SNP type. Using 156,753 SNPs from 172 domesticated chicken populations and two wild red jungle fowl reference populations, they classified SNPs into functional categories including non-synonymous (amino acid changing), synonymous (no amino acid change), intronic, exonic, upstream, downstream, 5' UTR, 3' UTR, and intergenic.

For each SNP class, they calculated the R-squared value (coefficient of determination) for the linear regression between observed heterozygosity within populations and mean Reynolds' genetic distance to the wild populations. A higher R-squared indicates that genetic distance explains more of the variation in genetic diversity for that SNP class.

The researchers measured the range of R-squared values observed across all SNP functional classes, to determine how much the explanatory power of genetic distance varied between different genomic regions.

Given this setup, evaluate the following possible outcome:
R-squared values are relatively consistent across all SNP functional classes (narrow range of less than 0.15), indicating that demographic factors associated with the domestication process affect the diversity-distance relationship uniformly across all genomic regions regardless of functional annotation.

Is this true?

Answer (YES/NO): YES